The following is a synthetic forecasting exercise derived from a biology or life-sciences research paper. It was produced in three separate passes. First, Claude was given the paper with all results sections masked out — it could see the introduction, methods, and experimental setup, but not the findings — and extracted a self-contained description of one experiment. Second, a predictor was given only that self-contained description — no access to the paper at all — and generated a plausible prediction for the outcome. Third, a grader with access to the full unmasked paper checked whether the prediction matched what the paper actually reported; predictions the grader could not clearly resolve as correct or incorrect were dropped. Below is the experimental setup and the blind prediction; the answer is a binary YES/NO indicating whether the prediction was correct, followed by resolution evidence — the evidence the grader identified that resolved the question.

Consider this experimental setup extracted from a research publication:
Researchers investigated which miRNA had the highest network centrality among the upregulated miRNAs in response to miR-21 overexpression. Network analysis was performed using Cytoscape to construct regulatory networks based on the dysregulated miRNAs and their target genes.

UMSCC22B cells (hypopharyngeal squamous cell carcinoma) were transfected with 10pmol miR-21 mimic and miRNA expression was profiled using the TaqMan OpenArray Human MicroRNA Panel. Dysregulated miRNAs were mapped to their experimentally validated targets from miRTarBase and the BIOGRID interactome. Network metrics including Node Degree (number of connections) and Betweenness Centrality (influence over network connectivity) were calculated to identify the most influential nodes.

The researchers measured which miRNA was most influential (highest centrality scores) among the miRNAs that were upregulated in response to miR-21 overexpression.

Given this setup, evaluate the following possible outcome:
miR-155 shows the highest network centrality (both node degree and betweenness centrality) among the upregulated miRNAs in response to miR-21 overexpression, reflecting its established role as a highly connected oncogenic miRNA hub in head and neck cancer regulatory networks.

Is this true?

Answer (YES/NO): NO